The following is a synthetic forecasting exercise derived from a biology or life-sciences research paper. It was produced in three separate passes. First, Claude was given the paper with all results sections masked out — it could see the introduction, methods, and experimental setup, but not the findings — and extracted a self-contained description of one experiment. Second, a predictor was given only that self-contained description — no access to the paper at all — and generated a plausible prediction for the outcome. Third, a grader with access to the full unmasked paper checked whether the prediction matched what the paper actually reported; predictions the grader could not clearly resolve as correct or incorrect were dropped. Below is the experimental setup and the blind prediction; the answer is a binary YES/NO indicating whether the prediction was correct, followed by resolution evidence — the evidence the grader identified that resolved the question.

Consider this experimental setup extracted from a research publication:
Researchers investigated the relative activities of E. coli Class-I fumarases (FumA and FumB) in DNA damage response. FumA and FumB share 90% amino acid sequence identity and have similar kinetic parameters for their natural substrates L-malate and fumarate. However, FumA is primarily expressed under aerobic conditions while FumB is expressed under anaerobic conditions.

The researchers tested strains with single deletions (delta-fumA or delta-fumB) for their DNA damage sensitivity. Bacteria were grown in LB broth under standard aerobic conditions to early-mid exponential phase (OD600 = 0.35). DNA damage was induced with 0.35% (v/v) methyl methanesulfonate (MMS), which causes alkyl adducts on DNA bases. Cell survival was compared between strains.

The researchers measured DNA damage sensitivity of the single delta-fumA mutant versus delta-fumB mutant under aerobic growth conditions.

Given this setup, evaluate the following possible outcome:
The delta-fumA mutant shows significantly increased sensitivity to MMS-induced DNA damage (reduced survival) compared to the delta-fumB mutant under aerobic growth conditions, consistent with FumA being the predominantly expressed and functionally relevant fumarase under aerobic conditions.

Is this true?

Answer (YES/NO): NO